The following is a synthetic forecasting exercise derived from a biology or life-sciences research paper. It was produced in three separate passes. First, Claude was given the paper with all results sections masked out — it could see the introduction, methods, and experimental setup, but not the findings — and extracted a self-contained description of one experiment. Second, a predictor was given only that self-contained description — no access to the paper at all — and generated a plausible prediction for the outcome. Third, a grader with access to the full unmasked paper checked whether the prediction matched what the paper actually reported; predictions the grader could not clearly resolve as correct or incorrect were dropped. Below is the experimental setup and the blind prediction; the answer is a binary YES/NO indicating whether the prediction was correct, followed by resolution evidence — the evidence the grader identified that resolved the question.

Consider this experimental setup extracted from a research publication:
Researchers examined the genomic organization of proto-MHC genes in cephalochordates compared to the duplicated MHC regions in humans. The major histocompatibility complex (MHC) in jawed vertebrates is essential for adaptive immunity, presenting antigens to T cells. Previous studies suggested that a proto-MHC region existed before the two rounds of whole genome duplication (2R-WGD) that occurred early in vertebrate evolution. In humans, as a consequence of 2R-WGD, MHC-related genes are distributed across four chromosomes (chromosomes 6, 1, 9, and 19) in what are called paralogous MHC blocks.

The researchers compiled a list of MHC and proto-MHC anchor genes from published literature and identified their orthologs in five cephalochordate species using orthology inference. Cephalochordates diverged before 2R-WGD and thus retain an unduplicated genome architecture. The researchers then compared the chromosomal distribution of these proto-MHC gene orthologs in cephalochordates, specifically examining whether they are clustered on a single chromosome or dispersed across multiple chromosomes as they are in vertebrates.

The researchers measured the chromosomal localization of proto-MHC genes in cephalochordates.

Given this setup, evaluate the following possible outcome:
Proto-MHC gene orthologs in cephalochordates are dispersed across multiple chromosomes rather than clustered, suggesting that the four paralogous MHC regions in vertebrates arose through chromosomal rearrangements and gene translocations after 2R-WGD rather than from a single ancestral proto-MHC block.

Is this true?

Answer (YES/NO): NO